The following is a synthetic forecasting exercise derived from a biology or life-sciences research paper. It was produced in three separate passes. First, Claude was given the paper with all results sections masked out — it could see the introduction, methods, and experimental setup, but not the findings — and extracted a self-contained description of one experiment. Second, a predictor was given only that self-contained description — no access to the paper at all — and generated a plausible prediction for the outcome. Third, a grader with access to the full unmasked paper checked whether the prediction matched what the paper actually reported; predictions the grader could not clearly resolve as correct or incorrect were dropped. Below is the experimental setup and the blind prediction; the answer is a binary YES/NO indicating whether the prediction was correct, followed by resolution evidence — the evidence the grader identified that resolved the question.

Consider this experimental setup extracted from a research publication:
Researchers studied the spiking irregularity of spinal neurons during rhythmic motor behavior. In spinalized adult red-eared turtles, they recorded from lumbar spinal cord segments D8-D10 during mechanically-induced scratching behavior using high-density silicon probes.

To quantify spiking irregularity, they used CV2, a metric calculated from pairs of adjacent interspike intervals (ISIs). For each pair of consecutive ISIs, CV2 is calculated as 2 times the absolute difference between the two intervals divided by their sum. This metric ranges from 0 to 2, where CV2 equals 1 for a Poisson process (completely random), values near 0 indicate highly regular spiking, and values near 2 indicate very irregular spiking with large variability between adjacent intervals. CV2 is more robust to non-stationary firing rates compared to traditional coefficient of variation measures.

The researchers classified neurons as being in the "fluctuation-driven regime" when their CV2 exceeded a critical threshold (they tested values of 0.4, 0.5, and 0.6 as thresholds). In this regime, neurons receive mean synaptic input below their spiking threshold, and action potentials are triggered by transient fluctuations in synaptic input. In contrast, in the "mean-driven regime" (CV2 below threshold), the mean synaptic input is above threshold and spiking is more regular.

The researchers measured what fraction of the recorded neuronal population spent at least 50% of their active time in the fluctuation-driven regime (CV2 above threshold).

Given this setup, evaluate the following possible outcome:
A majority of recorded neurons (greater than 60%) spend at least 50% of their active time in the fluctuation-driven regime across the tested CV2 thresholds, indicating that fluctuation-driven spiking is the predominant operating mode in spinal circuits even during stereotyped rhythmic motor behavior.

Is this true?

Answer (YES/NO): NO